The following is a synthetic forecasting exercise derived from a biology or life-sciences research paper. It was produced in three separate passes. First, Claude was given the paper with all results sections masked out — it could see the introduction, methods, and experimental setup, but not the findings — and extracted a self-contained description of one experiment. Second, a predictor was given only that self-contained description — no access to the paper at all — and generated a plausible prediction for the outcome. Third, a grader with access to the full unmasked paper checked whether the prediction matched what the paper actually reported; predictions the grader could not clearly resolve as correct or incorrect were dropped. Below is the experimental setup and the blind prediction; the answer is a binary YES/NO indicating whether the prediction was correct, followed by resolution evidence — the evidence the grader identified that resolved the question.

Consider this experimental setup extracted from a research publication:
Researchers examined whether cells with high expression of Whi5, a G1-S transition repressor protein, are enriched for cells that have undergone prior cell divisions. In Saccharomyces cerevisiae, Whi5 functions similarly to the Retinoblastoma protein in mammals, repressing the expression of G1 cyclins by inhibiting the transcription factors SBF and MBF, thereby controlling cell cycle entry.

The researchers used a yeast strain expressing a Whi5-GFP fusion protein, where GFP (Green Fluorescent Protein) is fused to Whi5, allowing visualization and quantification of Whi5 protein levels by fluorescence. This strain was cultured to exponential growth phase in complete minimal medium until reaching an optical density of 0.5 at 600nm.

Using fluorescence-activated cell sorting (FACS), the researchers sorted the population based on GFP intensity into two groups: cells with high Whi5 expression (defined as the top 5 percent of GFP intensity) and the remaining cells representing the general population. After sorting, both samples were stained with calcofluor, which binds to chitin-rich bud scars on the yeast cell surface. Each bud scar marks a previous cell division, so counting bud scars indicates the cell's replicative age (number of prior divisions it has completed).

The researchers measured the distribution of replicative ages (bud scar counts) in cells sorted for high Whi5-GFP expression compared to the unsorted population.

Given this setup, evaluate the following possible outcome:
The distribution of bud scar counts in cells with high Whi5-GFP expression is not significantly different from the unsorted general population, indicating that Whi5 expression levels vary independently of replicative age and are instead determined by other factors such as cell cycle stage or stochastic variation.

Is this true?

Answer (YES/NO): NO